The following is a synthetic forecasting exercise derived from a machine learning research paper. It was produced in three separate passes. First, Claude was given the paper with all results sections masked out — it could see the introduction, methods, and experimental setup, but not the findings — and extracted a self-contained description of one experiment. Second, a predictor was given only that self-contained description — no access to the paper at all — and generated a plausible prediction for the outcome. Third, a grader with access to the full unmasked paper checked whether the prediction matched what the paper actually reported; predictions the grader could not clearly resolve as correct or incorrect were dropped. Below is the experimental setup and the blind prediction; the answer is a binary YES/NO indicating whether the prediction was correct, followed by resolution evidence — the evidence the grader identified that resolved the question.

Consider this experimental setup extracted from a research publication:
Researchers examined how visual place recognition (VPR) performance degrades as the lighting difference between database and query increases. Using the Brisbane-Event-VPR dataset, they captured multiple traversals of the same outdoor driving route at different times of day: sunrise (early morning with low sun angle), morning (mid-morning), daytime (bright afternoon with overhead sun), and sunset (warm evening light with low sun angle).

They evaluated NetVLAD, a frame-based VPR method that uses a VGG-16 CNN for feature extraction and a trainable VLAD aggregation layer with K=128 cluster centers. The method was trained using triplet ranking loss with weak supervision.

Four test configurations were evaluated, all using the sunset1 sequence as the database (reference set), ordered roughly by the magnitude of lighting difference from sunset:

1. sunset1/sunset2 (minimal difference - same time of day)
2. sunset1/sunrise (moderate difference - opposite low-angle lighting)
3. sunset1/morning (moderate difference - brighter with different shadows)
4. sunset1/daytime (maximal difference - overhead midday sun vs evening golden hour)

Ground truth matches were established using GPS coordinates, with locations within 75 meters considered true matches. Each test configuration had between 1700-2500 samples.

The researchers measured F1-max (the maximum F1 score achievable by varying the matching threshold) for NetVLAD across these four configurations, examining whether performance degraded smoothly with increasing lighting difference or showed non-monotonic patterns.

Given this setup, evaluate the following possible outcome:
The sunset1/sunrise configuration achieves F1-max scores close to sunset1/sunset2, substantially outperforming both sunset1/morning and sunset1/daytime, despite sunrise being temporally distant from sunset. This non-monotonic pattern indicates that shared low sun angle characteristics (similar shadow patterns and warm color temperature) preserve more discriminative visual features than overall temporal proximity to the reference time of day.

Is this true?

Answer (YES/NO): NO